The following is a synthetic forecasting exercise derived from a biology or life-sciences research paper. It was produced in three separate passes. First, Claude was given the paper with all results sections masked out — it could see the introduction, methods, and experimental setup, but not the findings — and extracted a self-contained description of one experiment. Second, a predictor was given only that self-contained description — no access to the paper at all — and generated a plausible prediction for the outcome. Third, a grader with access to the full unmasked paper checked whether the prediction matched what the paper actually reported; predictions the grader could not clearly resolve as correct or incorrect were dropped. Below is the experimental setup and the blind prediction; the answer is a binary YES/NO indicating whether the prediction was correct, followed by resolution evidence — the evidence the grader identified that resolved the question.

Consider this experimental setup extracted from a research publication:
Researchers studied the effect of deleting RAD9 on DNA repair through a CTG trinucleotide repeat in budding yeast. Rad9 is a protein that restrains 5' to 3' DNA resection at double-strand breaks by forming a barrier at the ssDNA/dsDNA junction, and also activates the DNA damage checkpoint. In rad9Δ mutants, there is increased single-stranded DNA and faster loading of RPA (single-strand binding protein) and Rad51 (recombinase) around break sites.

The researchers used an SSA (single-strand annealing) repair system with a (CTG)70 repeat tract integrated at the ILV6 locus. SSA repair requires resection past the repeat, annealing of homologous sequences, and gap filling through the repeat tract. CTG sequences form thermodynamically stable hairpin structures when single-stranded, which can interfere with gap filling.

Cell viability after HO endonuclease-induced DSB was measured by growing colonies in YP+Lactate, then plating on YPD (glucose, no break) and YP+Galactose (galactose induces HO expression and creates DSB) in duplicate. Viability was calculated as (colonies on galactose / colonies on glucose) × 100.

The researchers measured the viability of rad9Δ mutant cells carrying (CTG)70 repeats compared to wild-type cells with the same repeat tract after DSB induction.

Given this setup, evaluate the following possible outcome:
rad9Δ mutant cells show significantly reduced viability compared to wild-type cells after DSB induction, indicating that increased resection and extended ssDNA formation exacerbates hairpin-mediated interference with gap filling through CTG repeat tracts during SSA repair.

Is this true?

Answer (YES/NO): NO